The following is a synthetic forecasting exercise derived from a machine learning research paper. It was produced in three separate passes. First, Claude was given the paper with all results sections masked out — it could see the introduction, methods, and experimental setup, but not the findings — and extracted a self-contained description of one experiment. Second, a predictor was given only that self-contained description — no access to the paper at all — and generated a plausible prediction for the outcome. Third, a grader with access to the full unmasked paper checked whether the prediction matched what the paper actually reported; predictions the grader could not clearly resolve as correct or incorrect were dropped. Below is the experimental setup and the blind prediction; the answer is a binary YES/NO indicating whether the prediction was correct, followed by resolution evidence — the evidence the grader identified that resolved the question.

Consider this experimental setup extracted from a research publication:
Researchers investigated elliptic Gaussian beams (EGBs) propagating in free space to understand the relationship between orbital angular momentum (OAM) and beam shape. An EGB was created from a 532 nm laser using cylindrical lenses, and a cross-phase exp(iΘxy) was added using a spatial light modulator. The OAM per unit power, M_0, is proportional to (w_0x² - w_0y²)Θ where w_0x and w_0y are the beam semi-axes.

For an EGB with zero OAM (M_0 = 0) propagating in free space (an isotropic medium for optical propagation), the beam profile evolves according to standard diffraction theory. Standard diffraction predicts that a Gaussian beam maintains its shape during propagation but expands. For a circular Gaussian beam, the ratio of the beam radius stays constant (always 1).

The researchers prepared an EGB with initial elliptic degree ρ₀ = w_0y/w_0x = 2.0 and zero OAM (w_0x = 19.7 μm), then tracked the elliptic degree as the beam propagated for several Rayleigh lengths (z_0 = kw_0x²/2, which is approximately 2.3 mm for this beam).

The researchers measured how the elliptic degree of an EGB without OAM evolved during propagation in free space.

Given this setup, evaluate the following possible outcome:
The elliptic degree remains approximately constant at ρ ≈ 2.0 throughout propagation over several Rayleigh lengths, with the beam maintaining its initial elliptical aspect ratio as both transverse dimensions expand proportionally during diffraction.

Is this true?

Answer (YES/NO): NO